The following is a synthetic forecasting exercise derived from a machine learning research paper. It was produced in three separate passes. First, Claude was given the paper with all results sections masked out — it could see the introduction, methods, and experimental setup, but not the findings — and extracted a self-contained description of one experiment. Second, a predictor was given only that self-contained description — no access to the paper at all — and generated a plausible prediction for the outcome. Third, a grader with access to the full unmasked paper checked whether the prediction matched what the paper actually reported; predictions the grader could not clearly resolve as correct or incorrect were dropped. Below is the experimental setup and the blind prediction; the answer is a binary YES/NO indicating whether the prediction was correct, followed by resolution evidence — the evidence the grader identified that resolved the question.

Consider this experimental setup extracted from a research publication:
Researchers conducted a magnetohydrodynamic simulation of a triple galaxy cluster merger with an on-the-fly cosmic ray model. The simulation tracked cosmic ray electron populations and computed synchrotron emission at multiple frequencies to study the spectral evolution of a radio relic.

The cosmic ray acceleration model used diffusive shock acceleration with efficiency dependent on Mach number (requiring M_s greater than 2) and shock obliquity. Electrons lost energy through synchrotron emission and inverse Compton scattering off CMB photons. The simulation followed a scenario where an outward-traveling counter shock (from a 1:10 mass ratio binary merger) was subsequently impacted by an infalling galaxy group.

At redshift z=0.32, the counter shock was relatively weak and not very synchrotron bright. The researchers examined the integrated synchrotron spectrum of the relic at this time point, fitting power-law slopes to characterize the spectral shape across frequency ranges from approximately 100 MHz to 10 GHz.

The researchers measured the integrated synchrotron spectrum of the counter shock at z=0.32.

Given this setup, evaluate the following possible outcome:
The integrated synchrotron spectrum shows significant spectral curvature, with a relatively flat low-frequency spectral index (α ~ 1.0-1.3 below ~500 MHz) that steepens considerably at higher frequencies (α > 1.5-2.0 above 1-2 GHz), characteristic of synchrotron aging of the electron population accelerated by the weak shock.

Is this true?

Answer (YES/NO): NO